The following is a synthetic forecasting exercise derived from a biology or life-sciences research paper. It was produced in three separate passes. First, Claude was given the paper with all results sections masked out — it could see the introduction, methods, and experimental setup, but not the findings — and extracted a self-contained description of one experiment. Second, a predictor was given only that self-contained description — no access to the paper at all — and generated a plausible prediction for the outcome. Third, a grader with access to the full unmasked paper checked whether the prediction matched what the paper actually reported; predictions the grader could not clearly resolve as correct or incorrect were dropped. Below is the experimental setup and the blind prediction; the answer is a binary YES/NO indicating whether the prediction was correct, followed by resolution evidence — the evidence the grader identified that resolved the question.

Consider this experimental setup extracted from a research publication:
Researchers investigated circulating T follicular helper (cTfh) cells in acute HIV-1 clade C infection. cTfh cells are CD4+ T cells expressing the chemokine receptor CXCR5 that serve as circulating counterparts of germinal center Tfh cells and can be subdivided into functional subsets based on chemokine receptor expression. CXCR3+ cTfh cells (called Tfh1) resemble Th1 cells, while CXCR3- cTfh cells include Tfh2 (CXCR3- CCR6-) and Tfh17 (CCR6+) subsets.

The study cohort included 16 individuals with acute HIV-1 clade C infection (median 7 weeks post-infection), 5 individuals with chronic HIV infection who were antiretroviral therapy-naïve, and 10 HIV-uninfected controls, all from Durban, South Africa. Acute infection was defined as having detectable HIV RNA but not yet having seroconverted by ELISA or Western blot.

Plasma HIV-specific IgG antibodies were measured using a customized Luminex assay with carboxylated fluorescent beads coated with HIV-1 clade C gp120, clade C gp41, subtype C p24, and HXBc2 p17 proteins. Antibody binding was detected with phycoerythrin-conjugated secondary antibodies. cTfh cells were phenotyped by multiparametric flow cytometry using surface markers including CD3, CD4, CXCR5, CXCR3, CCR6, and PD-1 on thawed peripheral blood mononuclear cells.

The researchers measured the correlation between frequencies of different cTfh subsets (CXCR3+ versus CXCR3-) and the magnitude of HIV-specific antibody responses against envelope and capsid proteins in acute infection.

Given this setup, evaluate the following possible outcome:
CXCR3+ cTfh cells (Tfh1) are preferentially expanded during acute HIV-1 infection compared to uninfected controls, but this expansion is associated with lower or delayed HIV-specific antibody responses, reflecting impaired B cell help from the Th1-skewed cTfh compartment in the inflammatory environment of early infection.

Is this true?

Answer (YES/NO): NO